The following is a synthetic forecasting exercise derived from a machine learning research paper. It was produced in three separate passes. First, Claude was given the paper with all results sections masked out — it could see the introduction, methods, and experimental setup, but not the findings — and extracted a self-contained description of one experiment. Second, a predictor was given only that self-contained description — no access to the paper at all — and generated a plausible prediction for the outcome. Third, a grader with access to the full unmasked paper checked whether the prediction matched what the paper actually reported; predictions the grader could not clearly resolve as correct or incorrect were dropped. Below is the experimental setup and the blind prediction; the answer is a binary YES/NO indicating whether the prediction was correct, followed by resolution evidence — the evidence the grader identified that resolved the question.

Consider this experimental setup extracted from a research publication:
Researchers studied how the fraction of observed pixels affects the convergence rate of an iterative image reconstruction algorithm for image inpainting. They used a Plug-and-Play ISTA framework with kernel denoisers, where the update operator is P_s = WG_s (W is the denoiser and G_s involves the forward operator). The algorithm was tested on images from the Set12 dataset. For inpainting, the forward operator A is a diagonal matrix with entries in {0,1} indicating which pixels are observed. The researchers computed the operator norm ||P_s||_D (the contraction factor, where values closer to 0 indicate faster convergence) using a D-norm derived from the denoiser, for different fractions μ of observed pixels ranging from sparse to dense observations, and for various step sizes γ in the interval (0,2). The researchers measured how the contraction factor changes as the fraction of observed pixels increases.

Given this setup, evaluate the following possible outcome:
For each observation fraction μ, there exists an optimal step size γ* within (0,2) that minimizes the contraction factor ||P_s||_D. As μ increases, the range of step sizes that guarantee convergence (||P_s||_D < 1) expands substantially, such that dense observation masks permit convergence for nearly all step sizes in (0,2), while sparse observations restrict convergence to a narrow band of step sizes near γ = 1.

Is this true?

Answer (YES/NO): NO